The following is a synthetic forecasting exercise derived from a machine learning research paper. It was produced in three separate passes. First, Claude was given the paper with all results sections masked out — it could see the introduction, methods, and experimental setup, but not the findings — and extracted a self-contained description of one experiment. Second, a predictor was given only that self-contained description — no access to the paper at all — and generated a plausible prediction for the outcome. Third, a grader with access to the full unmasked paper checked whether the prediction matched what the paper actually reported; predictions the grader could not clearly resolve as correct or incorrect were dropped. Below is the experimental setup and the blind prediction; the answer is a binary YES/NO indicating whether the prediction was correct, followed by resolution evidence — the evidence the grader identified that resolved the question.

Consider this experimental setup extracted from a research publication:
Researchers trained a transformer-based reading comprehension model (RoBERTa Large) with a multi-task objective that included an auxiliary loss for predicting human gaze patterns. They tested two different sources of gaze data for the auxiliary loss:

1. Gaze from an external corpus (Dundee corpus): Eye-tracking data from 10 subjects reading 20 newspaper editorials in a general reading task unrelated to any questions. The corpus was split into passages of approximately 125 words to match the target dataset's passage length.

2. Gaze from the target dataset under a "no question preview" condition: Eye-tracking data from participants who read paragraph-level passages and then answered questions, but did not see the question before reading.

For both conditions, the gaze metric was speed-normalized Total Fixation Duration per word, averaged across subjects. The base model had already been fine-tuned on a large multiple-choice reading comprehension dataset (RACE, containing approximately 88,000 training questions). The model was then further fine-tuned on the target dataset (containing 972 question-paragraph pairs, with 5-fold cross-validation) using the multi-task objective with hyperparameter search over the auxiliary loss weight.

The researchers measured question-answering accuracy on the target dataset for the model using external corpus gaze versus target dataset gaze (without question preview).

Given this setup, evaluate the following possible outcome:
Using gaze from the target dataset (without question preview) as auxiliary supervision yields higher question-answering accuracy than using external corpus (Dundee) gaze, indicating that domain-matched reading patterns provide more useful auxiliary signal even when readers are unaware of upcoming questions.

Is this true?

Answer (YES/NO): NO